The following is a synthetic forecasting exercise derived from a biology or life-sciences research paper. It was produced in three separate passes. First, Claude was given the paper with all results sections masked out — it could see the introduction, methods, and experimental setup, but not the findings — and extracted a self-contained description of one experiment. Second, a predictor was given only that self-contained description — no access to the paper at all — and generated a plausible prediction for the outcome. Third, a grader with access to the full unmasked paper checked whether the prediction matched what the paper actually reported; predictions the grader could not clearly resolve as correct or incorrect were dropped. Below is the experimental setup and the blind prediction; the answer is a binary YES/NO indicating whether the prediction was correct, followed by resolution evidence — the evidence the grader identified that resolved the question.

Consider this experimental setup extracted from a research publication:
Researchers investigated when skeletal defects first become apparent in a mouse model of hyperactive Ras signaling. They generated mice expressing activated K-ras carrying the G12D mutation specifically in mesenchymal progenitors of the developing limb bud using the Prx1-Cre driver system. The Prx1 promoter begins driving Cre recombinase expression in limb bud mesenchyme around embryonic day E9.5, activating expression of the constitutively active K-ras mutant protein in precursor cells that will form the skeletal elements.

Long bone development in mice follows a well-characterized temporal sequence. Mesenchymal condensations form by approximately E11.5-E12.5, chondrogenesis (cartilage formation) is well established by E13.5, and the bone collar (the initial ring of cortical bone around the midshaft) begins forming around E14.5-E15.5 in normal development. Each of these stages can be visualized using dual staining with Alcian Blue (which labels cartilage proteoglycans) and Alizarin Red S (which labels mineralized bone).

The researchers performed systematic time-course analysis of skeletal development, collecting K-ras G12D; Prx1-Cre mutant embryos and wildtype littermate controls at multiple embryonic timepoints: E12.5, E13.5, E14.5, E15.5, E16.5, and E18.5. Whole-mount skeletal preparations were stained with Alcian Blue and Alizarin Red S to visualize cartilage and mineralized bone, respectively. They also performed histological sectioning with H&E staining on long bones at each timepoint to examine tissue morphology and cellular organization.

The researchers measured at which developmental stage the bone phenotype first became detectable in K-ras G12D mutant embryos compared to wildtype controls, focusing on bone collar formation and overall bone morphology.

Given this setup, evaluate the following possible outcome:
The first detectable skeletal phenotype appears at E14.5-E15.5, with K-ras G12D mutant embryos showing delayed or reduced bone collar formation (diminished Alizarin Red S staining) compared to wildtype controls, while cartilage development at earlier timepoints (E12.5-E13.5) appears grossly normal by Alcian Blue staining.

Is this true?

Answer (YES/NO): YES